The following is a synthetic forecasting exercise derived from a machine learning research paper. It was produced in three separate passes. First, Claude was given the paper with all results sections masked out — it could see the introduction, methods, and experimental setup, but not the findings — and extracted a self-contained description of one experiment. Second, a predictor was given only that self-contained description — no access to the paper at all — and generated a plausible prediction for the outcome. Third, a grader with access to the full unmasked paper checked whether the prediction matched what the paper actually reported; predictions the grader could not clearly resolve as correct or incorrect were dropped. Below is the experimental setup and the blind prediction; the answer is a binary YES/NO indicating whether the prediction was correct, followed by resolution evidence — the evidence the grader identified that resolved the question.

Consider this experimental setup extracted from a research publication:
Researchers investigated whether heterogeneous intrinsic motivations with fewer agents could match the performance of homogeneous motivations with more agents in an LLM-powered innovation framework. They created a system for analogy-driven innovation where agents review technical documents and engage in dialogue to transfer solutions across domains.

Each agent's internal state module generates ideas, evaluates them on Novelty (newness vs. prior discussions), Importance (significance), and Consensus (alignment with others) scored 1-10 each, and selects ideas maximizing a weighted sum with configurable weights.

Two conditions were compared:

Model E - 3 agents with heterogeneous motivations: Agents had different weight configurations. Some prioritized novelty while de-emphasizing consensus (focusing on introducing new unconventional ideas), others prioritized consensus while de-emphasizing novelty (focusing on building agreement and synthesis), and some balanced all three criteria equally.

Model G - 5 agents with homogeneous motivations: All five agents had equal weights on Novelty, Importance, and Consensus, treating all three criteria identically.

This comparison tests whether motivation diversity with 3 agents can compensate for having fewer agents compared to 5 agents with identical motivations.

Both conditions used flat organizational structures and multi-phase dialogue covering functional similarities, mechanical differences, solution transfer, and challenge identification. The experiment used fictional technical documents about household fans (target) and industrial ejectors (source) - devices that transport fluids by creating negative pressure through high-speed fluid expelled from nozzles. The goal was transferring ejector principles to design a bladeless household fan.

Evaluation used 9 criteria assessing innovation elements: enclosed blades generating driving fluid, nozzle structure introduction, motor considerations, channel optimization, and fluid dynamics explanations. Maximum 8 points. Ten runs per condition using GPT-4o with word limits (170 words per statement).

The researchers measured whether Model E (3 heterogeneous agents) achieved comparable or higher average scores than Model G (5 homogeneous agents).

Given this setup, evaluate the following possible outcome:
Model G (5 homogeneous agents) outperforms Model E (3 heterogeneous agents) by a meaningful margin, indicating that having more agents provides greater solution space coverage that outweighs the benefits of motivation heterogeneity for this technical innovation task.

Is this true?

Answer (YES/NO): NO